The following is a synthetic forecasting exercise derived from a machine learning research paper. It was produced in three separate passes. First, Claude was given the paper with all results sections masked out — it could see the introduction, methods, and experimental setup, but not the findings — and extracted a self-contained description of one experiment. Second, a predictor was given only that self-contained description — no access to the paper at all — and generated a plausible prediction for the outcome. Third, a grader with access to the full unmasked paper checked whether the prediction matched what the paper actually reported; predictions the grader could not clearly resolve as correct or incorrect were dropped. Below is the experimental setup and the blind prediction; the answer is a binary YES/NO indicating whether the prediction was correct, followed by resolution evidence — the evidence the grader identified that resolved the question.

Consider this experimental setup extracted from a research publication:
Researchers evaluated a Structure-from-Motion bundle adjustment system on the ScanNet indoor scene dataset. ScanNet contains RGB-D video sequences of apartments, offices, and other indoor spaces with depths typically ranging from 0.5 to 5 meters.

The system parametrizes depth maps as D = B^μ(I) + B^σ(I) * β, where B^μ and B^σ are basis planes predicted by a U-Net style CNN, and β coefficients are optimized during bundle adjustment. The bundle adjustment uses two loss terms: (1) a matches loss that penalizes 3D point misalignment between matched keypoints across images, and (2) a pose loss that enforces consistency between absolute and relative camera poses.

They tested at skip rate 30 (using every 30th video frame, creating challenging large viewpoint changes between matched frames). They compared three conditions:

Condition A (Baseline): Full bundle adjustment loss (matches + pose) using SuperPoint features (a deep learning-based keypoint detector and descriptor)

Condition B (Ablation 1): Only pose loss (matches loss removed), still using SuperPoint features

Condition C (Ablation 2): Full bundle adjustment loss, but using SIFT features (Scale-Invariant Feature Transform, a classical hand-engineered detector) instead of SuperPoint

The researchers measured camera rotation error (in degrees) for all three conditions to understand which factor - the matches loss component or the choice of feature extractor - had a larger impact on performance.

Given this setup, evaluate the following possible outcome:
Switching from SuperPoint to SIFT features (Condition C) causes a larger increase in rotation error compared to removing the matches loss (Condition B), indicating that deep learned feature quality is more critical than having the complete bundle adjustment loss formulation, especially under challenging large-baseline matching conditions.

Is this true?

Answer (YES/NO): NO